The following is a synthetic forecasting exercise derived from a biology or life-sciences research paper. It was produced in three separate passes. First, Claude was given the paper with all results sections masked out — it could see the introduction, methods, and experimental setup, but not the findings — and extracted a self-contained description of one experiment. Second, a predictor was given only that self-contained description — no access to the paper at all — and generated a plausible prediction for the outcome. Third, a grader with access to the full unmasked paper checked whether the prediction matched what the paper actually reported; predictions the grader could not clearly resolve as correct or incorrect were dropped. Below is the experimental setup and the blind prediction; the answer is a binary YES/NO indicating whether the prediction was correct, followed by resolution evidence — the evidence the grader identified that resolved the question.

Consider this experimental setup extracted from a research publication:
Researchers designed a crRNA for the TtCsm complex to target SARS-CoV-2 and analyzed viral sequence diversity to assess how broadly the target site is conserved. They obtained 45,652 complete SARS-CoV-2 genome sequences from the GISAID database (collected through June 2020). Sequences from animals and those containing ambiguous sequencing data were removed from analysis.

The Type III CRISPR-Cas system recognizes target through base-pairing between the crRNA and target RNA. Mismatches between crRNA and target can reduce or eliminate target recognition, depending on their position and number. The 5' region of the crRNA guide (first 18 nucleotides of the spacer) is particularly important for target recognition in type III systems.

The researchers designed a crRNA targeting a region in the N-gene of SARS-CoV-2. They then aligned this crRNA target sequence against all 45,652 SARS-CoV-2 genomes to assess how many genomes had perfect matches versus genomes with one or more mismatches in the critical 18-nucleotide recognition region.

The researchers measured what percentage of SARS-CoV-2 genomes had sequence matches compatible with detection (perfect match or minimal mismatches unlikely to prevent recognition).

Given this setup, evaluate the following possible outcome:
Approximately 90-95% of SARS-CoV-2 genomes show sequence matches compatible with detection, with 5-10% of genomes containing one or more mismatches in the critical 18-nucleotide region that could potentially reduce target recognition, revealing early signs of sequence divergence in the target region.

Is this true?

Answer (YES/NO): NO